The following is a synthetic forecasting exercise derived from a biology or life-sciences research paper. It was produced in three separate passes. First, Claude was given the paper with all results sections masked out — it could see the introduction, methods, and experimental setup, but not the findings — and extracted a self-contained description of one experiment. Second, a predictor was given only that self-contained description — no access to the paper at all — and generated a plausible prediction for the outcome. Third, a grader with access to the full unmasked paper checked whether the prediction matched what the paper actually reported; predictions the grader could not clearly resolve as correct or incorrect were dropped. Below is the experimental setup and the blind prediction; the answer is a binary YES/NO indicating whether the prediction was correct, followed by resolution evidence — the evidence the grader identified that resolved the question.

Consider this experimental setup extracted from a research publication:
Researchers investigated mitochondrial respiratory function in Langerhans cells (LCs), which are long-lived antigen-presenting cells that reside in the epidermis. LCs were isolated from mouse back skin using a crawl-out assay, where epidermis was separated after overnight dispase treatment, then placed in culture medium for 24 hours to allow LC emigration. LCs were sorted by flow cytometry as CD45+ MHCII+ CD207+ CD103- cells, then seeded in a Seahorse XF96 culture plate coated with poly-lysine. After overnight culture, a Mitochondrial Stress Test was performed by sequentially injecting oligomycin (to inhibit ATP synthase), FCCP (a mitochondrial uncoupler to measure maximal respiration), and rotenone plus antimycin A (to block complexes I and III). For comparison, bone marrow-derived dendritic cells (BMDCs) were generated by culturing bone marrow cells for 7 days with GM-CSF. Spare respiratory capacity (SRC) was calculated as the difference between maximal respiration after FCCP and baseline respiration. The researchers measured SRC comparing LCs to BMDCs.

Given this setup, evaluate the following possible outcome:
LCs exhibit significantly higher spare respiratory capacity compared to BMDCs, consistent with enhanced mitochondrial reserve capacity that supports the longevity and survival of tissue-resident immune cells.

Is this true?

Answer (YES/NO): NO